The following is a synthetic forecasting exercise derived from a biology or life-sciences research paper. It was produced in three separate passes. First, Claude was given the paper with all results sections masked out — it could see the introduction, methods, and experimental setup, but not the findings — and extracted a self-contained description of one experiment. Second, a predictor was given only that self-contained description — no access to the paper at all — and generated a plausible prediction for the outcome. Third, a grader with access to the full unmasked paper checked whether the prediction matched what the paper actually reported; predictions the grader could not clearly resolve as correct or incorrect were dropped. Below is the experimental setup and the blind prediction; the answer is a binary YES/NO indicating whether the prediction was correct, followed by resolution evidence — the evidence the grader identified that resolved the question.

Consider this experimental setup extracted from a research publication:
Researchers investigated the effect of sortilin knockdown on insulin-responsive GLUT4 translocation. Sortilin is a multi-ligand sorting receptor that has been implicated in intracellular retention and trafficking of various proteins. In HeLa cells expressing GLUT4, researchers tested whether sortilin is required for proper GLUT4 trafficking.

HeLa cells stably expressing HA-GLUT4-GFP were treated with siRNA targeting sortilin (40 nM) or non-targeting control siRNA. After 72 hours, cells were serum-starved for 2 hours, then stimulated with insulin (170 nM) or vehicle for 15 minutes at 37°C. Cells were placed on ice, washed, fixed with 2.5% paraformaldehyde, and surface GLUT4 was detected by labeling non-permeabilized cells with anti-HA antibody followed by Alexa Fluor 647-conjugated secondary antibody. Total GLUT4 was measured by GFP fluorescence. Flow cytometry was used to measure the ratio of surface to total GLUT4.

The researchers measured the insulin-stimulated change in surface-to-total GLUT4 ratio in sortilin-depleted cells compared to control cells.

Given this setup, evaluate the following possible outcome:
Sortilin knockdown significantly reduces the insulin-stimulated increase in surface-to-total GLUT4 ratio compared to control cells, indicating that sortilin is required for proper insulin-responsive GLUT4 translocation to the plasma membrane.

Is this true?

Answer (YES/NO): NO